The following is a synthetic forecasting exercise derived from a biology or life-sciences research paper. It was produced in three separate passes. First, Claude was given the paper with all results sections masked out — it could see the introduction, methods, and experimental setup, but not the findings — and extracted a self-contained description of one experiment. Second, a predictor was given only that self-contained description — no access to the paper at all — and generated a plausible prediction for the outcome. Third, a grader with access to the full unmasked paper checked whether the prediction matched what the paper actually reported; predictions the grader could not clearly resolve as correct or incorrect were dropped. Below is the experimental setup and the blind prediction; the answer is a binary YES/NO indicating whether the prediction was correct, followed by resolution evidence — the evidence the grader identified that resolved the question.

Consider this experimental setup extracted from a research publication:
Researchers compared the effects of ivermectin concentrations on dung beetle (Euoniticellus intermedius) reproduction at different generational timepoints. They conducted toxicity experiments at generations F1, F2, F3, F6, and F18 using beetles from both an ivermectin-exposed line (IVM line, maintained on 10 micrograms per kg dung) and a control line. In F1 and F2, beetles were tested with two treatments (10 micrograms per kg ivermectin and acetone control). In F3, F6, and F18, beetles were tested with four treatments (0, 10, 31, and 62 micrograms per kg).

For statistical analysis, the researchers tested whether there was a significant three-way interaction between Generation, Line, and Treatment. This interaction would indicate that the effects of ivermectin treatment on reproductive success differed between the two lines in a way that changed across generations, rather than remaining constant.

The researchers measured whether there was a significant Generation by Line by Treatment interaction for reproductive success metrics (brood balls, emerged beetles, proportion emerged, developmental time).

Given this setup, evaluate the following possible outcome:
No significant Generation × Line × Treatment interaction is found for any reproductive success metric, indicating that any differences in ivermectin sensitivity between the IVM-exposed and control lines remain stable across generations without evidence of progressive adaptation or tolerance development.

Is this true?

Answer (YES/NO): NO